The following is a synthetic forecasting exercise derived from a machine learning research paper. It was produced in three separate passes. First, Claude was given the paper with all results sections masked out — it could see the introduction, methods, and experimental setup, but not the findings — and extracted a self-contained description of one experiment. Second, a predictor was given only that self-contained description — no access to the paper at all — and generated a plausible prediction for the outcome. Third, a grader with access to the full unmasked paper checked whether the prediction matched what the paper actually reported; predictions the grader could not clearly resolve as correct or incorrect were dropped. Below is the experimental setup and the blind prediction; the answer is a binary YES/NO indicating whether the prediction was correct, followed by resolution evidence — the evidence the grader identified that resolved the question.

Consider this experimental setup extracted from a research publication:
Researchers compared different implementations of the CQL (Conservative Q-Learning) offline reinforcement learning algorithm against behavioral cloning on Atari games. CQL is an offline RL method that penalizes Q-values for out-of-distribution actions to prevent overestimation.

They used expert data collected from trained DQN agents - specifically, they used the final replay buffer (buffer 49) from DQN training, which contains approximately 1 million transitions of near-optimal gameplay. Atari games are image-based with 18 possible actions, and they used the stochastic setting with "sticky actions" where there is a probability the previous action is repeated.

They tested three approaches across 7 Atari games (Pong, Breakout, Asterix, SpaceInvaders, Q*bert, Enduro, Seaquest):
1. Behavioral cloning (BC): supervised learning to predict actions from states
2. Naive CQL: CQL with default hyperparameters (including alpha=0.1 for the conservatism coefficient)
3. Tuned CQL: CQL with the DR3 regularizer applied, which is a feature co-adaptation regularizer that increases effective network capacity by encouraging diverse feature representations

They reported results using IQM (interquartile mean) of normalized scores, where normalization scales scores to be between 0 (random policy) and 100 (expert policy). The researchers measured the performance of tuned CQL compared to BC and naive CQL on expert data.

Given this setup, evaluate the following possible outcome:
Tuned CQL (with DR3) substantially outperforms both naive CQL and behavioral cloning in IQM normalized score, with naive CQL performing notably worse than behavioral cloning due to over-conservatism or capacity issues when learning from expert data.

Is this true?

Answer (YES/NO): NO